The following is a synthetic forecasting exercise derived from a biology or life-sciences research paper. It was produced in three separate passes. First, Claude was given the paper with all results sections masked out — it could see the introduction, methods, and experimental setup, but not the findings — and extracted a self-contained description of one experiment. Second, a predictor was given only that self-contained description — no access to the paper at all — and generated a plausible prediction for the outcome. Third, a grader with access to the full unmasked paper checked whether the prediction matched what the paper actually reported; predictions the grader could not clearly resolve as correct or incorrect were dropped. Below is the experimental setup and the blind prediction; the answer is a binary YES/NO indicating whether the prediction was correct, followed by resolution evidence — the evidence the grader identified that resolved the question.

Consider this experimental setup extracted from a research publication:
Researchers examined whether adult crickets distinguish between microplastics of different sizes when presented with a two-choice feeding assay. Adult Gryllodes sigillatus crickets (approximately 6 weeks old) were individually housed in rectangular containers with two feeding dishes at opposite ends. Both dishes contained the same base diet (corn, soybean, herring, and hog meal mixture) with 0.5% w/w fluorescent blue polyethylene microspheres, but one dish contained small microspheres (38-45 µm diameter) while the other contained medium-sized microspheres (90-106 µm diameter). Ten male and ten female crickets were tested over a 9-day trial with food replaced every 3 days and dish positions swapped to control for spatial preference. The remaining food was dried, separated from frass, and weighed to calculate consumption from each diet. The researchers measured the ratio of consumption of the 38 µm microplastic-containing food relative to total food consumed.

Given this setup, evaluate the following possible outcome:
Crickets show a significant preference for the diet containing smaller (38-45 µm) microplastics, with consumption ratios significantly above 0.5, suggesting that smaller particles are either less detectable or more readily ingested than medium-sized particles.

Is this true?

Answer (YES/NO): NO